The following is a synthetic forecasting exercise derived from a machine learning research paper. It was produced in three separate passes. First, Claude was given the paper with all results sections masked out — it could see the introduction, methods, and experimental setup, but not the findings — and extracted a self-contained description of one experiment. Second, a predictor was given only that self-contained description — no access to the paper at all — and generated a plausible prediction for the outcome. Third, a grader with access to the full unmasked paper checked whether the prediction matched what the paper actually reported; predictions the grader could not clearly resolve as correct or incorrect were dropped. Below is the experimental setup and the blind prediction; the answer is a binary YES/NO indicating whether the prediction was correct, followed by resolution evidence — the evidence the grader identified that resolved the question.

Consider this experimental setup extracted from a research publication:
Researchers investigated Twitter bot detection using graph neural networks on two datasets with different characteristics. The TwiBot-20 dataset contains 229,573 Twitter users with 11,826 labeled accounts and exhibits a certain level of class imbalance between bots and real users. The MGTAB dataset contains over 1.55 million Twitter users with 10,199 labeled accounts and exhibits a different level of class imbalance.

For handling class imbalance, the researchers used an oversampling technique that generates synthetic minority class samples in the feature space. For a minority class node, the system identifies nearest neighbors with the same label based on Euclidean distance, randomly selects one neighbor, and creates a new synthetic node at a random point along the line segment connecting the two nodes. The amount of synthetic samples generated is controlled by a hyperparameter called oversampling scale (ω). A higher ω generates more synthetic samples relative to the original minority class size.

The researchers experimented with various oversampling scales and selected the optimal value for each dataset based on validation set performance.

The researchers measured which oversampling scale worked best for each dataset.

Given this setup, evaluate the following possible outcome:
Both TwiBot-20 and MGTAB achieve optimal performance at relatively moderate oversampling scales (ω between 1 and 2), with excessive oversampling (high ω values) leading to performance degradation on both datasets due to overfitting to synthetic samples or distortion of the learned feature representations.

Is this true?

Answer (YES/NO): NO